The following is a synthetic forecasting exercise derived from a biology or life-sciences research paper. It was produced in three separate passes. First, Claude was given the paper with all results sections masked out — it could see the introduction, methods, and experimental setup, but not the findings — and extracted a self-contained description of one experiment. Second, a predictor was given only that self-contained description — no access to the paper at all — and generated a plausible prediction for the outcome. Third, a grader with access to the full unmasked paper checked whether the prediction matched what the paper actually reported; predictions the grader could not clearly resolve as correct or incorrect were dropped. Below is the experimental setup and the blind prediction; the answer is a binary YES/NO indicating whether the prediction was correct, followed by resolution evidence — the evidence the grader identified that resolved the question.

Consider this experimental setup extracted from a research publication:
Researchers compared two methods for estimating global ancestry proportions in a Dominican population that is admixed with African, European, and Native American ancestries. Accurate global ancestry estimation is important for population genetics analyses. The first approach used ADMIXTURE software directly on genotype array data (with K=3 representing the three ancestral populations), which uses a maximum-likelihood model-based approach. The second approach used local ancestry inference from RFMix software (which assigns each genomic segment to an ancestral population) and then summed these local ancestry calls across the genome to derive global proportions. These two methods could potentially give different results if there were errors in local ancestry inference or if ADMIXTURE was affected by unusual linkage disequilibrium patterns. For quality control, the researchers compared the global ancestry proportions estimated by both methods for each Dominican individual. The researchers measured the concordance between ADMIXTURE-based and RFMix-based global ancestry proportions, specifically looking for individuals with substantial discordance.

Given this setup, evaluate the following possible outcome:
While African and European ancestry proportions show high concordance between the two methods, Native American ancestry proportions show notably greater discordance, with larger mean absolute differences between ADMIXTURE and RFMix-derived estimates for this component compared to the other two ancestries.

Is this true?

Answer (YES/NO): NO